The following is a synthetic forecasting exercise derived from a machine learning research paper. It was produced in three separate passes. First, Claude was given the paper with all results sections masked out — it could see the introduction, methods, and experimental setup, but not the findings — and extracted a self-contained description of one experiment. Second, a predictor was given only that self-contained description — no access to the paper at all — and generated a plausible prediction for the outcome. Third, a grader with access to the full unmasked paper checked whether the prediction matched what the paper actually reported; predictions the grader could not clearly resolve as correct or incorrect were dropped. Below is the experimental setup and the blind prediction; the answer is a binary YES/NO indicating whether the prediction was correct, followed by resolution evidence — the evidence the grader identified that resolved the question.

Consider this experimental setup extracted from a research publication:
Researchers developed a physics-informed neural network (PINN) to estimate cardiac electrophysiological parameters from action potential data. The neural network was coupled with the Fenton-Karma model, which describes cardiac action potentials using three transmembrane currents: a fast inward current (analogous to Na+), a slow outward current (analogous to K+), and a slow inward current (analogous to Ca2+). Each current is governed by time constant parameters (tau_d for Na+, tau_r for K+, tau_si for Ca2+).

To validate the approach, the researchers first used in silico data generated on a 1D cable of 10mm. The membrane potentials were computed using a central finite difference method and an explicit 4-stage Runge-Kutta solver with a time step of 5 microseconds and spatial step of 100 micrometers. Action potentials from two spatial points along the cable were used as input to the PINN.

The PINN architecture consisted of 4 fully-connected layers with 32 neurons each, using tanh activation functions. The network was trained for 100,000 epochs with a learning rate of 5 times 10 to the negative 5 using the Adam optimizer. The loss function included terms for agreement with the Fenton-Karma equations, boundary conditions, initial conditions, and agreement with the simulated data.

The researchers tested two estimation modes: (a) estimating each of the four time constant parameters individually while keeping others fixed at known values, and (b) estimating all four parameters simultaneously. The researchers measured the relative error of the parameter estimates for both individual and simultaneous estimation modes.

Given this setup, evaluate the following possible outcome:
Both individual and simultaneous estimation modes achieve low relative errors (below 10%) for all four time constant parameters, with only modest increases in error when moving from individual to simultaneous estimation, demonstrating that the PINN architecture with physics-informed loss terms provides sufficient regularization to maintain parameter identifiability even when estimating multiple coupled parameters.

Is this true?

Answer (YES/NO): NO